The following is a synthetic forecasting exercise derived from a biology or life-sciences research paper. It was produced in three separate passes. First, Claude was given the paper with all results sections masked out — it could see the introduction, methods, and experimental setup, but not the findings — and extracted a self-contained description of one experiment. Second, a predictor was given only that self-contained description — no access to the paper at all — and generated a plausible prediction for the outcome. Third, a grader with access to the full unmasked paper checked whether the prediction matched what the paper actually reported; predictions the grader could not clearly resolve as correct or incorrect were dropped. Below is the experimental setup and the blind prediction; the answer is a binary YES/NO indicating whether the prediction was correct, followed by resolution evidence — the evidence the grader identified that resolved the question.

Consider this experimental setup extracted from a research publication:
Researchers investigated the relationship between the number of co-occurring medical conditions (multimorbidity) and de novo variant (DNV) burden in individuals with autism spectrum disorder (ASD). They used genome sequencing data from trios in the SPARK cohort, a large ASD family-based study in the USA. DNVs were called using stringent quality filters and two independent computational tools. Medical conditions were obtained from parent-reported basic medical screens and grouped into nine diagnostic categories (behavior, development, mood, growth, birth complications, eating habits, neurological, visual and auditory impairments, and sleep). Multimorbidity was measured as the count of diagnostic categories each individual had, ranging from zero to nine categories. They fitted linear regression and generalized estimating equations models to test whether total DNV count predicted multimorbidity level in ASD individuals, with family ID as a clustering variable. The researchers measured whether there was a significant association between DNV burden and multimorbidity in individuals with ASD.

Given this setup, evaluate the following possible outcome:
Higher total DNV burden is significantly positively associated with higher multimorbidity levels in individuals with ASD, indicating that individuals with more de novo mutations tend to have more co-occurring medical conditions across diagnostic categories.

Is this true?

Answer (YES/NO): YES